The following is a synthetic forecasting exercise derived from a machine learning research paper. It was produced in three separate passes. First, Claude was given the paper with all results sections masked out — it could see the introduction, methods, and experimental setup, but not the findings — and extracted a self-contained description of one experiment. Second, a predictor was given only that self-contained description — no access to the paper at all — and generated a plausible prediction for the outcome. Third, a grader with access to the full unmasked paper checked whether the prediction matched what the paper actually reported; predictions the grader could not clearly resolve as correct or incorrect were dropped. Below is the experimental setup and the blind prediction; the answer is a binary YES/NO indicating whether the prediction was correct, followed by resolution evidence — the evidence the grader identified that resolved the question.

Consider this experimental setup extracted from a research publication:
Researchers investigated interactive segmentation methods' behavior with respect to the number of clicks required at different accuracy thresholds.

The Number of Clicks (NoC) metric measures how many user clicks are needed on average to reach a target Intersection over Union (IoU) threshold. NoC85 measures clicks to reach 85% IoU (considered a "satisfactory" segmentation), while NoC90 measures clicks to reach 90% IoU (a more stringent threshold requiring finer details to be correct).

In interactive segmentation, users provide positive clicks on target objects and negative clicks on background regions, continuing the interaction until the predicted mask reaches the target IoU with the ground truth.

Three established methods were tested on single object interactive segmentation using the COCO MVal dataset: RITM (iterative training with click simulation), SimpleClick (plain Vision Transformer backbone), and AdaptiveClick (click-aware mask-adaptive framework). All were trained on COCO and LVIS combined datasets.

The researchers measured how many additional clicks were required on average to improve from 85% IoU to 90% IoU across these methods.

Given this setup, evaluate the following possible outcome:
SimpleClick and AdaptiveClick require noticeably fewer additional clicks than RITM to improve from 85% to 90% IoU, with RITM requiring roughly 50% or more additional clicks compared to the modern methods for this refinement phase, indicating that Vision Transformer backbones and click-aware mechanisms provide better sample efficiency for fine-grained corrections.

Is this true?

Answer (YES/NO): NO